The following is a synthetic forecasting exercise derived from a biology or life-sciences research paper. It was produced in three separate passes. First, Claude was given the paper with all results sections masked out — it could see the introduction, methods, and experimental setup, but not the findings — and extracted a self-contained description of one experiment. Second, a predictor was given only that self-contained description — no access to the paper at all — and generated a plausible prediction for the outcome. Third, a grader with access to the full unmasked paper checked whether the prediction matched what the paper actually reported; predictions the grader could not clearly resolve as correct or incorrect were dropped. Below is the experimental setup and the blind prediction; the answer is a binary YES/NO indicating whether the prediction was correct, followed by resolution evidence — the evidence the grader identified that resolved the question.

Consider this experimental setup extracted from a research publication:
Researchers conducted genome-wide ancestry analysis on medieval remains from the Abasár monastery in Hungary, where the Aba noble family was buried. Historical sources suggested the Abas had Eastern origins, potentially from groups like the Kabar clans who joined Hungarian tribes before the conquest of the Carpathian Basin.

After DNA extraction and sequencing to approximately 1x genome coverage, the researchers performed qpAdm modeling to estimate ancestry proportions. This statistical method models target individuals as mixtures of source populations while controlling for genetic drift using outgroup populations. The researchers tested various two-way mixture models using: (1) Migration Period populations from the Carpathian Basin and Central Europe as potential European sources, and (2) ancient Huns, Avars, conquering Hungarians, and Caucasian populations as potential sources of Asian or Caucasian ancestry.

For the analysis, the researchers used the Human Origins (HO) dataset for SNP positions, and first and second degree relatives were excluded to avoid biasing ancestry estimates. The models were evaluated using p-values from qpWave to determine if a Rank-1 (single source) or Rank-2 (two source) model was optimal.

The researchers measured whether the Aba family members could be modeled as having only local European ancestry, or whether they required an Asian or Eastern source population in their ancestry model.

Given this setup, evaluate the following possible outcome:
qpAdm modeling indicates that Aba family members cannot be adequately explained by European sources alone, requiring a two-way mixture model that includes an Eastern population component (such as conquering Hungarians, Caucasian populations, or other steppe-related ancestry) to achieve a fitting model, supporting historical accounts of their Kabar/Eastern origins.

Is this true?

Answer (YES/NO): NO